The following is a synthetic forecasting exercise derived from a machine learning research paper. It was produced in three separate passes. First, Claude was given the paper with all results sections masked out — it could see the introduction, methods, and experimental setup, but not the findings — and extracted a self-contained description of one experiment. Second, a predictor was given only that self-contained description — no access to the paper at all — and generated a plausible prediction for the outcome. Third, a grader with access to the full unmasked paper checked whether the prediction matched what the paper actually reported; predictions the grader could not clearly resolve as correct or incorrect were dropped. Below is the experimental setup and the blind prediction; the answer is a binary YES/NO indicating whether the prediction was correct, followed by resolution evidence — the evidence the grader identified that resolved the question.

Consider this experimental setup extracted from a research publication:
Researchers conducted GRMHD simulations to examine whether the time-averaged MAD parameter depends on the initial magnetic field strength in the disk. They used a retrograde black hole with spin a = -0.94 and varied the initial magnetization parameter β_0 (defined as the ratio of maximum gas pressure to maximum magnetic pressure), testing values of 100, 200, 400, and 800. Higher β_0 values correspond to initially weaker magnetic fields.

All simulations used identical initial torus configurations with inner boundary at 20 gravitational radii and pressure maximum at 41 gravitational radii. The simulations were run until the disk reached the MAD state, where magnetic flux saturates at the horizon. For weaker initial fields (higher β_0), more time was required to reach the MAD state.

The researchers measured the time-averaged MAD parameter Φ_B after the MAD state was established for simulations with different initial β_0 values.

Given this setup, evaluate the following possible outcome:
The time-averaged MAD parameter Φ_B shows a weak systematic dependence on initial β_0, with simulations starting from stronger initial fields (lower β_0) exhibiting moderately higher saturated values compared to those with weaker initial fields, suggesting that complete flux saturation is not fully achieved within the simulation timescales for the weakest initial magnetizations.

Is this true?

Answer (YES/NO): NO